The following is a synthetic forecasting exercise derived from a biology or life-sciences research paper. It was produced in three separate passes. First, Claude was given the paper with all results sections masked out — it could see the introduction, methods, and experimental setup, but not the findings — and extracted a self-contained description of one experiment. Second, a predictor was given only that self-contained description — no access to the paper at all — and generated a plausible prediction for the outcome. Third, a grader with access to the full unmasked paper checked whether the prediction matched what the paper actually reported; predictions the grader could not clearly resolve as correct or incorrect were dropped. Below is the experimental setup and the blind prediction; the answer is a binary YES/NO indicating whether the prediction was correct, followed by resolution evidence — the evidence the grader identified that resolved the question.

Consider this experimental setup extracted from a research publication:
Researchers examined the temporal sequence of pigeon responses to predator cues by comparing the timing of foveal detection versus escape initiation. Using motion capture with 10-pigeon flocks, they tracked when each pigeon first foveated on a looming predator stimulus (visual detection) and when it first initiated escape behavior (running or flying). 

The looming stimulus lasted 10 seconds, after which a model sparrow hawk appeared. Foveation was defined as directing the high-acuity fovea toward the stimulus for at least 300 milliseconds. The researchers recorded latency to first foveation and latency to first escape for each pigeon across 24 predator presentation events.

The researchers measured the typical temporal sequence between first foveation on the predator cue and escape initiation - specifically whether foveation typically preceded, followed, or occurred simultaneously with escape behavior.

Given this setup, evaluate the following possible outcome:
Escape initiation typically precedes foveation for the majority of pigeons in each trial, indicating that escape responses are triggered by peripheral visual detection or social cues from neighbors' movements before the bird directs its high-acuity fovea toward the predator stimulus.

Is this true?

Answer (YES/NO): NO